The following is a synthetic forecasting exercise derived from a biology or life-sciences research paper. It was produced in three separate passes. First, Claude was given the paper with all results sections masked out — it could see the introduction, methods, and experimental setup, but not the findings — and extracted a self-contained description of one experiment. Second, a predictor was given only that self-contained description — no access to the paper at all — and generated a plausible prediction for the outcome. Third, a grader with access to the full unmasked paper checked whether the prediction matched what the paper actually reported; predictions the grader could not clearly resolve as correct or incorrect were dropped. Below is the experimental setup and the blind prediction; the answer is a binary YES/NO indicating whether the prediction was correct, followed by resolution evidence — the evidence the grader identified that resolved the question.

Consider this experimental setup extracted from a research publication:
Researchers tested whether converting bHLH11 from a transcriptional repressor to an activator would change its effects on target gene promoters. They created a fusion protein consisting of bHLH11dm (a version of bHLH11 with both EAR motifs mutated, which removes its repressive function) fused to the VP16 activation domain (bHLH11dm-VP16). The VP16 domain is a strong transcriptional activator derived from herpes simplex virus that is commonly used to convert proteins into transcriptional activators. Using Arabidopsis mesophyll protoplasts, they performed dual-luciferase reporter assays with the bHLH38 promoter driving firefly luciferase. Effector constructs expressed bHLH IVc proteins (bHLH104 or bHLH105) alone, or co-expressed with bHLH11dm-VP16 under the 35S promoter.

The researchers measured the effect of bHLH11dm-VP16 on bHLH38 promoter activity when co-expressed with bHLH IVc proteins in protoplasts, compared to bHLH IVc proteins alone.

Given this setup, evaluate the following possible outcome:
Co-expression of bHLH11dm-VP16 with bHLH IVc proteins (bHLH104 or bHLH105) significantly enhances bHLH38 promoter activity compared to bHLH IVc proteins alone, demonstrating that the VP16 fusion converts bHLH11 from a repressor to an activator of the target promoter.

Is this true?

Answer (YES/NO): YES